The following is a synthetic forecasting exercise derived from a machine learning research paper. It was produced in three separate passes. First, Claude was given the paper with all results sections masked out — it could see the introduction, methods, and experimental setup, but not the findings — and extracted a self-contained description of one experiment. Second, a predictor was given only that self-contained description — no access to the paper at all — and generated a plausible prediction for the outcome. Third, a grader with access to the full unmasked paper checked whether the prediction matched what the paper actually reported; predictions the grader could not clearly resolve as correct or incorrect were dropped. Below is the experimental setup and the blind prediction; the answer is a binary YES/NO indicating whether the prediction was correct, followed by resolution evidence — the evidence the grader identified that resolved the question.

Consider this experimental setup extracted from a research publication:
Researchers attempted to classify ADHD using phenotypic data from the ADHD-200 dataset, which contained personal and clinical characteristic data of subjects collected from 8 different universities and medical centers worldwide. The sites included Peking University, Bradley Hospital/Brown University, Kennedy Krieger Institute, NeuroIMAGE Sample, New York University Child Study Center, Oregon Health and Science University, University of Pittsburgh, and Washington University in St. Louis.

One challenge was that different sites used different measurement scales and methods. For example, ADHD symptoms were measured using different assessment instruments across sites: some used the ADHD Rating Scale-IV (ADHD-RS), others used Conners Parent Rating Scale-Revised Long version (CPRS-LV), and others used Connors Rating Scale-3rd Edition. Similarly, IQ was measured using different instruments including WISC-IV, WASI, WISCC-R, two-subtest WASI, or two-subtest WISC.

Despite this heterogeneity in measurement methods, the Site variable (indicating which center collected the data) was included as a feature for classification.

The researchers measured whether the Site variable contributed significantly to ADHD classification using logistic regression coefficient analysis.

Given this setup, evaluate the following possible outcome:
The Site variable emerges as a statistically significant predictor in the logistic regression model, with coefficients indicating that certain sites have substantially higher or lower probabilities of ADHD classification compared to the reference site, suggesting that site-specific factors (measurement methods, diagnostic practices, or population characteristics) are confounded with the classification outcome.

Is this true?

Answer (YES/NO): NO